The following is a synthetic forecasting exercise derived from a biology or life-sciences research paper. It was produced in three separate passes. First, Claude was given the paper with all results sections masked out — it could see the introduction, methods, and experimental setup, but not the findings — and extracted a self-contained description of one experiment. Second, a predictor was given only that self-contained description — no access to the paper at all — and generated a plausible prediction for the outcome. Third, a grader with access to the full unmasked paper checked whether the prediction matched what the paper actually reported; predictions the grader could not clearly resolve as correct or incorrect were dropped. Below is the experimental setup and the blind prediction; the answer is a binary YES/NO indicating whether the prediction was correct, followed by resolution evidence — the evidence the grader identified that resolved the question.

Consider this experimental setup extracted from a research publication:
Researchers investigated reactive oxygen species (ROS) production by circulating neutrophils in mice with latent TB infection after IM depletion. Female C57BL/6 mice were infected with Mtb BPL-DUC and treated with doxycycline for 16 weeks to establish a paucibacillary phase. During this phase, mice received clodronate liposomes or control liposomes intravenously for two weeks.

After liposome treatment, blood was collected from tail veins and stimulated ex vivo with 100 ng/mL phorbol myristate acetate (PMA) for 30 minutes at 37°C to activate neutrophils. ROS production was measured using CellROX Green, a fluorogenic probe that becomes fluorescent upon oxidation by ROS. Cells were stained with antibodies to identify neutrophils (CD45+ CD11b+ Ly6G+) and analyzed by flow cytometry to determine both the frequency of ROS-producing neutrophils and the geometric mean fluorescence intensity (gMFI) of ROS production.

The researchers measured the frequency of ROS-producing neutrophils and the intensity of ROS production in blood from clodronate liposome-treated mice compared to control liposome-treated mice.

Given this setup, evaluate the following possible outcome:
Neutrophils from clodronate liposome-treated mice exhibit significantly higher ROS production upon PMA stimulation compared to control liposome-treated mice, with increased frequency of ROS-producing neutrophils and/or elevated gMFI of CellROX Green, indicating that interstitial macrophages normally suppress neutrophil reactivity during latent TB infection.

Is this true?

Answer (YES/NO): NO